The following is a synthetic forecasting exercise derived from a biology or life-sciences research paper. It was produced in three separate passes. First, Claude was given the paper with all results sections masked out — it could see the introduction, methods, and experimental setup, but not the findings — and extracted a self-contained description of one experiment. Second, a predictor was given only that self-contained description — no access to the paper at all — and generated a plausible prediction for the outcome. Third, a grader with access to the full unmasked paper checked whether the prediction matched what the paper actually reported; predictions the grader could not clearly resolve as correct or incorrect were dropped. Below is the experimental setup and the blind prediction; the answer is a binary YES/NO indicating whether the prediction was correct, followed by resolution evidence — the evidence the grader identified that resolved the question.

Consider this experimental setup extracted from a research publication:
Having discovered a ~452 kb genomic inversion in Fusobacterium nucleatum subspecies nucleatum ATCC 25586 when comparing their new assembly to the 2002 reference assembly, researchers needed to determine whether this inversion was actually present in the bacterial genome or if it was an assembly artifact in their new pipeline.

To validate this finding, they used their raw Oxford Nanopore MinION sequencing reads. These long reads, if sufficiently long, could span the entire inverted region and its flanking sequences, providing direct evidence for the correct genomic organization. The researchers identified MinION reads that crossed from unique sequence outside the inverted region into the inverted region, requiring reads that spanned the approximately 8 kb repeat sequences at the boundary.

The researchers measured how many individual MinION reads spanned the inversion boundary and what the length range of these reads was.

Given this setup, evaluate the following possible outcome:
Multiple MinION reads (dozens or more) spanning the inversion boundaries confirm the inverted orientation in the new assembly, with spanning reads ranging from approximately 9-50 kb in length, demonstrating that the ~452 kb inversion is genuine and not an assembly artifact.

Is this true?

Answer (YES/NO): NO